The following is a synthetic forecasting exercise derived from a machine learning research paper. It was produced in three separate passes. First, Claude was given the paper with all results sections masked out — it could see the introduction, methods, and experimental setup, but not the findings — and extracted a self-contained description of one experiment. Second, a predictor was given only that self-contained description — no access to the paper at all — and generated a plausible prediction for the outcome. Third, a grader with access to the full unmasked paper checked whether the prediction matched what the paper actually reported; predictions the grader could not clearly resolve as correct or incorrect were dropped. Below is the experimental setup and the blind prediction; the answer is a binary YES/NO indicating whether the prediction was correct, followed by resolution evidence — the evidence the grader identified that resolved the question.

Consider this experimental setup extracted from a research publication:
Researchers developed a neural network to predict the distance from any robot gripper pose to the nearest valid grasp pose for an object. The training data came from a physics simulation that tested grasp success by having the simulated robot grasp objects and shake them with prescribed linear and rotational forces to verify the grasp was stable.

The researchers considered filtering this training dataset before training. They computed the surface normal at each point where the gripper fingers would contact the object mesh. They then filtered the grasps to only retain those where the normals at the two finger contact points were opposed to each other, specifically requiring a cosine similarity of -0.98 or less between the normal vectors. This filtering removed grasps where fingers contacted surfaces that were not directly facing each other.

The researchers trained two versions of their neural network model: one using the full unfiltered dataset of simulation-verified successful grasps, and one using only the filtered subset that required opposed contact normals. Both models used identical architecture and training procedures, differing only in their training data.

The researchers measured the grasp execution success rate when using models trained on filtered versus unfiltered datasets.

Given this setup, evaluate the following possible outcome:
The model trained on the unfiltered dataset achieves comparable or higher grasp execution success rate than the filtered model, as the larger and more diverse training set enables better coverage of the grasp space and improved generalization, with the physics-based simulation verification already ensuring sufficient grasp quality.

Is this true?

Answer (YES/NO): NO